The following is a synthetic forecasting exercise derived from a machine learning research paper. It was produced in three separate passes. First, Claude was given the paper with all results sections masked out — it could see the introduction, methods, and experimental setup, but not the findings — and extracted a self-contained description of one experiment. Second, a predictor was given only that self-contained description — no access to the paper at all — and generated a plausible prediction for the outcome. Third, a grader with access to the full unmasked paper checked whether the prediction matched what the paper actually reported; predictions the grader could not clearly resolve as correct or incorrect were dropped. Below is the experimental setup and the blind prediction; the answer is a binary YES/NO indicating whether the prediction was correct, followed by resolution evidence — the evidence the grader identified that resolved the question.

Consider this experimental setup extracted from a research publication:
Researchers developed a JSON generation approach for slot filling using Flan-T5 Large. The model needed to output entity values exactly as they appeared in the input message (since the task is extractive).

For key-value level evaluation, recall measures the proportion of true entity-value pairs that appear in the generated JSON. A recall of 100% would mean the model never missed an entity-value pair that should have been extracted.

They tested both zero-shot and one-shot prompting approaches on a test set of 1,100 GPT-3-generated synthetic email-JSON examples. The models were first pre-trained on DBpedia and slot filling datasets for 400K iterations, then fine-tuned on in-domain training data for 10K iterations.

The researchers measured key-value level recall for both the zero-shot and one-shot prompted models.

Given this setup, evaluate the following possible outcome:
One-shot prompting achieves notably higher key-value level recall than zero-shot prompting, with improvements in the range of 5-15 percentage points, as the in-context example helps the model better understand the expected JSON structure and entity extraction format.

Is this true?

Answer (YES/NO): NO